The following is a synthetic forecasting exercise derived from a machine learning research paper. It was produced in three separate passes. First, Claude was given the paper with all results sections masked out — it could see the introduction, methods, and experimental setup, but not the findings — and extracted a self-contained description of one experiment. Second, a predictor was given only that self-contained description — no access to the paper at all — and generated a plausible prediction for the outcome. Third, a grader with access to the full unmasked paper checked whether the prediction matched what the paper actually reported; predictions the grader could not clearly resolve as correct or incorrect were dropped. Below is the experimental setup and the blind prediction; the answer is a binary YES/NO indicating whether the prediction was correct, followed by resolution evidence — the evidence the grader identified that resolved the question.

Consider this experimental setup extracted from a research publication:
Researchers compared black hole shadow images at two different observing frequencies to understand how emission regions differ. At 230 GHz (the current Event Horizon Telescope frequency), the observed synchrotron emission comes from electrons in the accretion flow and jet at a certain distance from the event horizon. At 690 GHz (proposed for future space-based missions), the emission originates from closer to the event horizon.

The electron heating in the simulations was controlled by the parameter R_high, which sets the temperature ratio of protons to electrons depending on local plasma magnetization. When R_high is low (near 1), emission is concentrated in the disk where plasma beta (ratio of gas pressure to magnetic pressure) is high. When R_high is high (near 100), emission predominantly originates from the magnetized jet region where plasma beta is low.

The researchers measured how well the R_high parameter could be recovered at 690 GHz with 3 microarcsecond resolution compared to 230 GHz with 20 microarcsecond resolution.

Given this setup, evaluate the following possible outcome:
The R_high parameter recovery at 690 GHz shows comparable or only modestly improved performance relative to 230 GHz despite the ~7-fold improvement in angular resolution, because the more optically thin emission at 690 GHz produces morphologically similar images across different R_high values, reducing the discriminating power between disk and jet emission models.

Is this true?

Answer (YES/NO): NO